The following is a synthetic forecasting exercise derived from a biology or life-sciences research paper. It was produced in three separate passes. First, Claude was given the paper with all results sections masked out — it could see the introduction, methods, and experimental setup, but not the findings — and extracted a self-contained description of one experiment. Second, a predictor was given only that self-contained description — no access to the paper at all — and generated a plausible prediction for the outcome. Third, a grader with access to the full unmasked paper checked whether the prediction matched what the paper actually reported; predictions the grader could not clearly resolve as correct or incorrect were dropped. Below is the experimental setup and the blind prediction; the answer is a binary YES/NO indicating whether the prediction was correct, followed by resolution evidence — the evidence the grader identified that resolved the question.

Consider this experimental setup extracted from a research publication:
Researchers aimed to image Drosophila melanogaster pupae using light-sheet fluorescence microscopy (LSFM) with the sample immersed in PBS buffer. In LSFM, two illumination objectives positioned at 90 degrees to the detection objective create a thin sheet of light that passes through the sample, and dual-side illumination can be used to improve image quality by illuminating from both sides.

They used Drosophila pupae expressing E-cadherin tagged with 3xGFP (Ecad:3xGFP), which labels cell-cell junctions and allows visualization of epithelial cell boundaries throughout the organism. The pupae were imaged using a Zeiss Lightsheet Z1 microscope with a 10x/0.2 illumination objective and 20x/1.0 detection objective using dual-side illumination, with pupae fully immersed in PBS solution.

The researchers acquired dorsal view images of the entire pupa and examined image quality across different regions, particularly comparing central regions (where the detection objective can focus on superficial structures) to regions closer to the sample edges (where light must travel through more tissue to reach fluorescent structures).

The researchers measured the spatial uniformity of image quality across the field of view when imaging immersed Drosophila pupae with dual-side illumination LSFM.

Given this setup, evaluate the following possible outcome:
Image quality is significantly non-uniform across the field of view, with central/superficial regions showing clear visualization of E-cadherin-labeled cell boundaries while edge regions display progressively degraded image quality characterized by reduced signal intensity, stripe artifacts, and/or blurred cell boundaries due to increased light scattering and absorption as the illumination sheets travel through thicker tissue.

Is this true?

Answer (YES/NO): NO